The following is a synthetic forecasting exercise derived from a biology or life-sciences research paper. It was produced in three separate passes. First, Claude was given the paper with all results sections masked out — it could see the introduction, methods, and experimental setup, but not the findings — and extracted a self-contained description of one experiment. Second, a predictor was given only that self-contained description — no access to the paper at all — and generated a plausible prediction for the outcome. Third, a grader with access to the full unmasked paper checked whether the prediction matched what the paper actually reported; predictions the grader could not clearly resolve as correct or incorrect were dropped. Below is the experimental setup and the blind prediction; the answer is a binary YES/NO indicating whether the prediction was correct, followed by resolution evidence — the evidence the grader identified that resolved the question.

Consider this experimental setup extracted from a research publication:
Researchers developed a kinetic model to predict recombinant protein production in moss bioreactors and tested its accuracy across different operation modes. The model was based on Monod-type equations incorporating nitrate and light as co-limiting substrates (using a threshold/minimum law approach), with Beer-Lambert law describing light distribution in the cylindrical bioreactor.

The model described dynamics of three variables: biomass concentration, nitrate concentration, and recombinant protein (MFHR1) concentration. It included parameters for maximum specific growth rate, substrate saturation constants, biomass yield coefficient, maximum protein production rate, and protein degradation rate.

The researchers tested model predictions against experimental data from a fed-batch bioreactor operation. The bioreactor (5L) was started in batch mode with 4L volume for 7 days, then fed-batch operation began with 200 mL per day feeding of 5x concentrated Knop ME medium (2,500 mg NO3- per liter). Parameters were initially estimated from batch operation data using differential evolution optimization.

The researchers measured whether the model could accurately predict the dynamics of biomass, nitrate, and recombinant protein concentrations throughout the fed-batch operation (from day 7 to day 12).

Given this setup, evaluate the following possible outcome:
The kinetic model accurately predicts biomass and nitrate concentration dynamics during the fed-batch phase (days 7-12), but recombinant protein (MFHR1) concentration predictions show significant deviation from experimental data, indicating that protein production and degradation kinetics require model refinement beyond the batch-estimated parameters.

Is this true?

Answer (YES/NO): YES